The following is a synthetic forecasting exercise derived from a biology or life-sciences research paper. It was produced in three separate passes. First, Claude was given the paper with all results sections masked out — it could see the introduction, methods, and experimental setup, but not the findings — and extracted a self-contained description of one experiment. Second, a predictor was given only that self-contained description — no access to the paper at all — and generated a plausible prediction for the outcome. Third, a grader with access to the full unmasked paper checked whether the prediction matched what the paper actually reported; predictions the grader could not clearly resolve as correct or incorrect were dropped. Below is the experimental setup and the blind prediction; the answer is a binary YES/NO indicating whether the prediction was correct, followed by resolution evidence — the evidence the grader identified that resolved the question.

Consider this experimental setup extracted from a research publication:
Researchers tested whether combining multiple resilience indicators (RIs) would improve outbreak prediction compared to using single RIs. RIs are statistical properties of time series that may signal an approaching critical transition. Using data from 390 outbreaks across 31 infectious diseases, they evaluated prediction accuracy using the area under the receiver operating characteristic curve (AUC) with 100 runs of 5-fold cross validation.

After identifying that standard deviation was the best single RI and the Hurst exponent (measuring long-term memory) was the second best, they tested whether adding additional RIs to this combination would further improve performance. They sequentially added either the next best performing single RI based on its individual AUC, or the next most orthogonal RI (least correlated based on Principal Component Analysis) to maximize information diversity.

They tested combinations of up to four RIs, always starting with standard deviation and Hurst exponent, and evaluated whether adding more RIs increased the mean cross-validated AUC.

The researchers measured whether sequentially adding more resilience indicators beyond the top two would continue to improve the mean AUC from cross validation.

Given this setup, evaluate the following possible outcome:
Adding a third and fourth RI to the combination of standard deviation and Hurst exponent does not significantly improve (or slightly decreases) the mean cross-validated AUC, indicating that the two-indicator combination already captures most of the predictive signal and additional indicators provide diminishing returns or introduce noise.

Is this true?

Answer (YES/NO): YES